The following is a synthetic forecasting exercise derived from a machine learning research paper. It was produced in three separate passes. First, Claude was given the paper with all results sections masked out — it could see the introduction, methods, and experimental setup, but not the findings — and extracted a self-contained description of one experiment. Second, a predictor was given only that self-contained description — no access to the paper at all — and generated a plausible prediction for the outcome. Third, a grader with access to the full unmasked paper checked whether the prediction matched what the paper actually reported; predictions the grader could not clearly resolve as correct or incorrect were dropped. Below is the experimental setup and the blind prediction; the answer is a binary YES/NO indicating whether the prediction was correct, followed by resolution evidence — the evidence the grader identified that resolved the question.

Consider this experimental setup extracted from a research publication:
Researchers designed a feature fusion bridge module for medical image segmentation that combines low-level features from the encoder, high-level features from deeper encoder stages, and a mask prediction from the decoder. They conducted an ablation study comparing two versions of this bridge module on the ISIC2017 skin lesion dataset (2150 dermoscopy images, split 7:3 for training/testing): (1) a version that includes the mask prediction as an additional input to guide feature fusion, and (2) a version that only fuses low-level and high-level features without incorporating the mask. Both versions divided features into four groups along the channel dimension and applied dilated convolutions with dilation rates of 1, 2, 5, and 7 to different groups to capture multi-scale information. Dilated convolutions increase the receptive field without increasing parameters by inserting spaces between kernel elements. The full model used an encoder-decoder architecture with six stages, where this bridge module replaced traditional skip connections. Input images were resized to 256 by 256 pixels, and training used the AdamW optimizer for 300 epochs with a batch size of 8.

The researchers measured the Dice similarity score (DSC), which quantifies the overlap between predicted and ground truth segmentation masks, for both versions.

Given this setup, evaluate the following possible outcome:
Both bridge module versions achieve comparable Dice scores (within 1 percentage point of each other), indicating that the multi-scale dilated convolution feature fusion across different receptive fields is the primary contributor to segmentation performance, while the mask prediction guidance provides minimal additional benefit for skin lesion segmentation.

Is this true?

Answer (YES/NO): NO